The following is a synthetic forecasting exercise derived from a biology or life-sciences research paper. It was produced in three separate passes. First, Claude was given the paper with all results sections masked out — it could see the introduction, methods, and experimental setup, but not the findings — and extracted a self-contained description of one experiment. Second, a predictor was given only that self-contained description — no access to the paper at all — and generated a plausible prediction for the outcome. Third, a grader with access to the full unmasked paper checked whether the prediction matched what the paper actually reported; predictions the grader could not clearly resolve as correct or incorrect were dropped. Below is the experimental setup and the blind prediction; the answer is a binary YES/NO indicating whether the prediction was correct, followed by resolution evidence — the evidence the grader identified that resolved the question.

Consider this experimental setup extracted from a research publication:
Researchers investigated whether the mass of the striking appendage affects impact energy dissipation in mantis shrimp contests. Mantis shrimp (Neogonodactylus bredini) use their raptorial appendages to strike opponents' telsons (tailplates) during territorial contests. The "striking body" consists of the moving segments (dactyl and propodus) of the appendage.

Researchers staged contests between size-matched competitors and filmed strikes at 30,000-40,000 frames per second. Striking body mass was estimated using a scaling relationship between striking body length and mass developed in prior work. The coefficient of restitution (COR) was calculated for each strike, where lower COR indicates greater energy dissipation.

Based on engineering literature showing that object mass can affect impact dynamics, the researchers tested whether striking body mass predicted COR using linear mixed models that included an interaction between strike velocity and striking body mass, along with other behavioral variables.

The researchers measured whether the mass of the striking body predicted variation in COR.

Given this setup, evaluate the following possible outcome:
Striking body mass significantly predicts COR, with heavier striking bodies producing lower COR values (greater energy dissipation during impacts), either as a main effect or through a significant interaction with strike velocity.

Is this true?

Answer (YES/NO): NO